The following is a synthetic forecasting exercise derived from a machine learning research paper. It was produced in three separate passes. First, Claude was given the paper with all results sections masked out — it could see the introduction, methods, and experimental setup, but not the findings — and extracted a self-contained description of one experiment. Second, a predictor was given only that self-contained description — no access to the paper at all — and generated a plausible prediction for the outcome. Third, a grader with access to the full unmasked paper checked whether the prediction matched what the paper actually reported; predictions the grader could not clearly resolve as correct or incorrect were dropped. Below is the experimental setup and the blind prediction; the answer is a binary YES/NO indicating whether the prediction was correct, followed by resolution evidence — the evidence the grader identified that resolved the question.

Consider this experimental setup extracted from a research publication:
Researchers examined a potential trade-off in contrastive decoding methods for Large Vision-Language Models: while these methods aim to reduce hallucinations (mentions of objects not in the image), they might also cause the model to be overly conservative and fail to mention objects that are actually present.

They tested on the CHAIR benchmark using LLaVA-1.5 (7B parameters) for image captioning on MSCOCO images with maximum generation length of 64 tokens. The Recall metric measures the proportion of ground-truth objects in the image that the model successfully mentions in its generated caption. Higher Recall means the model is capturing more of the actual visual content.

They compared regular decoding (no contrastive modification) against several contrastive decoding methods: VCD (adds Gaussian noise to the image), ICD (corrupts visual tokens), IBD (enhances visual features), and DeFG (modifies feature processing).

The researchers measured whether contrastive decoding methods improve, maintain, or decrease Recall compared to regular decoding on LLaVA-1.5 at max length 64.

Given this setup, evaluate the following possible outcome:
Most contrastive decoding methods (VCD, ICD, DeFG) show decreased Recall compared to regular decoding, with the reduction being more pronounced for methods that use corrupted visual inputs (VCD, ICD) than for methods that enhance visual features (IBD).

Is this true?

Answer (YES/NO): NO